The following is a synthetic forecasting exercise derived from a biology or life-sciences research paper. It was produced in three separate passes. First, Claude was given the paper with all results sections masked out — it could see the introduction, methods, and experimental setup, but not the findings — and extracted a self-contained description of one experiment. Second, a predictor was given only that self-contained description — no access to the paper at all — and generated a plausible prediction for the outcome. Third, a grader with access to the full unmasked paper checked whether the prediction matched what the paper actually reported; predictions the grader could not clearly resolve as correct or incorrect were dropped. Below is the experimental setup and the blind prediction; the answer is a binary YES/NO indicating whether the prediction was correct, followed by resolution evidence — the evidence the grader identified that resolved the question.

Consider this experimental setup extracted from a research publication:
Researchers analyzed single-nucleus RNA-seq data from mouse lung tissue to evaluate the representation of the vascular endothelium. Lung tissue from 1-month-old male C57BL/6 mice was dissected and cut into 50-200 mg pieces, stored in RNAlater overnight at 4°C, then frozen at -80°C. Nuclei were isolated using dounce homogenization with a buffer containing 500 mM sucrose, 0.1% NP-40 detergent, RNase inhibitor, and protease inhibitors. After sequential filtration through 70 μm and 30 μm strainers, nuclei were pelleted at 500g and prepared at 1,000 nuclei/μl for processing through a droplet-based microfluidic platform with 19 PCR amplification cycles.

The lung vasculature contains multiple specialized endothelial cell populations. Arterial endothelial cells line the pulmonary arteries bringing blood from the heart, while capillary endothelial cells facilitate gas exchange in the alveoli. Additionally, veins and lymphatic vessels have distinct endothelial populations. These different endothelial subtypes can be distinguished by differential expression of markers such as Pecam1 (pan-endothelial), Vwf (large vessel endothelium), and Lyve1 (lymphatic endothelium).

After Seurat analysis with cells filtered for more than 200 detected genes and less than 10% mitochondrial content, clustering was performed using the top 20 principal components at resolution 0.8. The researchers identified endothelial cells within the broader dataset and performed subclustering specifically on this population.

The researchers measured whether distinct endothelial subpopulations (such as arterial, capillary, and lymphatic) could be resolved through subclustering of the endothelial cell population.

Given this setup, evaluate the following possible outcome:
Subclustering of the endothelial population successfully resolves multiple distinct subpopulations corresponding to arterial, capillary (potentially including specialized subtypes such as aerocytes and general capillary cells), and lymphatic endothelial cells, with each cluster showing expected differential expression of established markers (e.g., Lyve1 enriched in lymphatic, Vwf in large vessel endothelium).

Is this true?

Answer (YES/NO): NO